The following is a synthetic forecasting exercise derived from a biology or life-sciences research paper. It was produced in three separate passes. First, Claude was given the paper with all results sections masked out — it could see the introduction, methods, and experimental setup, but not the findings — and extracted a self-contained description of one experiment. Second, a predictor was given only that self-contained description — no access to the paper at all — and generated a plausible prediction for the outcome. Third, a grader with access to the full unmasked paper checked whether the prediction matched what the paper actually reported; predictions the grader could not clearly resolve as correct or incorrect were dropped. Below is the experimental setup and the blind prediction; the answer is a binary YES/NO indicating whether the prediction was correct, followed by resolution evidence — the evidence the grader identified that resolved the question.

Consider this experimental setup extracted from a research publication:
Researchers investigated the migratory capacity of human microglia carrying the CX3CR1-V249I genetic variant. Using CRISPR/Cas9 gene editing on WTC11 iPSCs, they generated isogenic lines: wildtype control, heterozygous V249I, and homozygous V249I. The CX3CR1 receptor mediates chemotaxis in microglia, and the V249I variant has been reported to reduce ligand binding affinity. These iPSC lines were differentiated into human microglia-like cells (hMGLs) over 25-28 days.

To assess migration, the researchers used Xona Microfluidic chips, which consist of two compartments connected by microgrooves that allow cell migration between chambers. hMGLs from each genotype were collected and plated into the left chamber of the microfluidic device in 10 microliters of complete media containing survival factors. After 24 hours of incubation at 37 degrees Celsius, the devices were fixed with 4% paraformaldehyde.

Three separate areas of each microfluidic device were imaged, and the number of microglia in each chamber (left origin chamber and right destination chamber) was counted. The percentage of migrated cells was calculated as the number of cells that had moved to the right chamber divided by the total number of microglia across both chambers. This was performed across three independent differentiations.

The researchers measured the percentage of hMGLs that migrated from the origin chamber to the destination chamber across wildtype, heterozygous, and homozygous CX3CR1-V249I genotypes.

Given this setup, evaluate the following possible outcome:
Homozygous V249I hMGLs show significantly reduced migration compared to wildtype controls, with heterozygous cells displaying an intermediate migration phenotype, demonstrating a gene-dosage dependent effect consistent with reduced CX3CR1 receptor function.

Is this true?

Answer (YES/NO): NO